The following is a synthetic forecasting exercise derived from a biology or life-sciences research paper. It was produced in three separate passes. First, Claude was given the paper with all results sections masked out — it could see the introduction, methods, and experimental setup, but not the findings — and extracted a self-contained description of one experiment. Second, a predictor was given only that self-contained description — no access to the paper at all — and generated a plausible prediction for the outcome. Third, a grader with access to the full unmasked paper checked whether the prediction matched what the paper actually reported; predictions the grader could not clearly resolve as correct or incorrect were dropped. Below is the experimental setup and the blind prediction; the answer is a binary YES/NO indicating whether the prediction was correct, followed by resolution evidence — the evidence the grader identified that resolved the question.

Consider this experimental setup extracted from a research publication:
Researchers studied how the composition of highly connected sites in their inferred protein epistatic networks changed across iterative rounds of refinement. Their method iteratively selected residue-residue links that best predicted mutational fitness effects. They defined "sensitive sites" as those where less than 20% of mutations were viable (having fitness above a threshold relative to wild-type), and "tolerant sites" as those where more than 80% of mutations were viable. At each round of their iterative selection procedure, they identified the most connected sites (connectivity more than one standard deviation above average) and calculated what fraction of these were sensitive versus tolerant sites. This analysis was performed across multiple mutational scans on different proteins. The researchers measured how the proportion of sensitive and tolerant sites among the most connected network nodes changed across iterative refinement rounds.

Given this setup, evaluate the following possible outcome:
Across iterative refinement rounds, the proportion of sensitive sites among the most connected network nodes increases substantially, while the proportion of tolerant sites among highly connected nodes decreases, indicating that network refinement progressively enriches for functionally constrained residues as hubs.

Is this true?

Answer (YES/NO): NO